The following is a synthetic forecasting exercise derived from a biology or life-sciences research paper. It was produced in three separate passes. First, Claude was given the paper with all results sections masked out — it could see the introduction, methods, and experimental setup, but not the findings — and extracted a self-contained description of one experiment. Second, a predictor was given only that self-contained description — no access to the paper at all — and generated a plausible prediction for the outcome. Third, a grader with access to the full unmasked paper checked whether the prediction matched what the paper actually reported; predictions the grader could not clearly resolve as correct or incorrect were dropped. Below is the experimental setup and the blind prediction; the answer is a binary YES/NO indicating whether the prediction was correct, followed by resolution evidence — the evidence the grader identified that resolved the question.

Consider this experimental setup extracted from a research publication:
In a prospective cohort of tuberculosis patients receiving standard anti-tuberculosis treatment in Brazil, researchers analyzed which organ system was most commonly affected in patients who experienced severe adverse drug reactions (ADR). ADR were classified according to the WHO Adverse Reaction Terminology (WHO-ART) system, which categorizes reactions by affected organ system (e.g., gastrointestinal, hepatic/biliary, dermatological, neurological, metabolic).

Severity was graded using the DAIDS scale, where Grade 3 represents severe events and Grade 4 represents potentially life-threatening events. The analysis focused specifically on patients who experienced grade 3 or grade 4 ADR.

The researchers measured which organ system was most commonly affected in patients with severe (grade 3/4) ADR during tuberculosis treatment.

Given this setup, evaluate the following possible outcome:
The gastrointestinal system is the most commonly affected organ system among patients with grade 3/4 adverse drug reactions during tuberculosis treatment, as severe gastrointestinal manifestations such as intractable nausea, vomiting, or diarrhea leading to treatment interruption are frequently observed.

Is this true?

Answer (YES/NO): NO